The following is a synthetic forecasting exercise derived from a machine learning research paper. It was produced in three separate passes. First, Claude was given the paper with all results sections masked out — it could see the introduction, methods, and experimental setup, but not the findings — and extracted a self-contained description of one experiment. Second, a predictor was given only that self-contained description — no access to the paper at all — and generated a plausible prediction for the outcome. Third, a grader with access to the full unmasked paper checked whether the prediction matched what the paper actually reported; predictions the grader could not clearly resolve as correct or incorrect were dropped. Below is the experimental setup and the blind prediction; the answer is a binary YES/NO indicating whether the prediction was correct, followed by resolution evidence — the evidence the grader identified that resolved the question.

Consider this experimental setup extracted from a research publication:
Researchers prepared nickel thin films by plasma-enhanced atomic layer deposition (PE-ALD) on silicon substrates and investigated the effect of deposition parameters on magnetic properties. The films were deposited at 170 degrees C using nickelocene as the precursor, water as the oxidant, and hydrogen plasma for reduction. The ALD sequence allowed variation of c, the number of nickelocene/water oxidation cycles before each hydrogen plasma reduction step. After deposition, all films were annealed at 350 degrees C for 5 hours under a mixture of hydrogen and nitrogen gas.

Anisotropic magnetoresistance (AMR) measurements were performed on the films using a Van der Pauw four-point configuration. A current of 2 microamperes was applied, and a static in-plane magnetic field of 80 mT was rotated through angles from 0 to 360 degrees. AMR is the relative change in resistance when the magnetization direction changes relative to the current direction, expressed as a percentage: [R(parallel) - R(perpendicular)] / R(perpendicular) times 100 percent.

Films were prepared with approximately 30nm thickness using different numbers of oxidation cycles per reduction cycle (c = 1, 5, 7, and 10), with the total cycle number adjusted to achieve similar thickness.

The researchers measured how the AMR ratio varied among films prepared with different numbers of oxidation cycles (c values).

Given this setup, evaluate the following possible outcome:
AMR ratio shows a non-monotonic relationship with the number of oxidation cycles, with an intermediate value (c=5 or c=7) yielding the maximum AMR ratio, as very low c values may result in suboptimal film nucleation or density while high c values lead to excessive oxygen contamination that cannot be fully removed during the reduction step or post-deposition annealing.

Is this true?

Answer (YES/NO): NO